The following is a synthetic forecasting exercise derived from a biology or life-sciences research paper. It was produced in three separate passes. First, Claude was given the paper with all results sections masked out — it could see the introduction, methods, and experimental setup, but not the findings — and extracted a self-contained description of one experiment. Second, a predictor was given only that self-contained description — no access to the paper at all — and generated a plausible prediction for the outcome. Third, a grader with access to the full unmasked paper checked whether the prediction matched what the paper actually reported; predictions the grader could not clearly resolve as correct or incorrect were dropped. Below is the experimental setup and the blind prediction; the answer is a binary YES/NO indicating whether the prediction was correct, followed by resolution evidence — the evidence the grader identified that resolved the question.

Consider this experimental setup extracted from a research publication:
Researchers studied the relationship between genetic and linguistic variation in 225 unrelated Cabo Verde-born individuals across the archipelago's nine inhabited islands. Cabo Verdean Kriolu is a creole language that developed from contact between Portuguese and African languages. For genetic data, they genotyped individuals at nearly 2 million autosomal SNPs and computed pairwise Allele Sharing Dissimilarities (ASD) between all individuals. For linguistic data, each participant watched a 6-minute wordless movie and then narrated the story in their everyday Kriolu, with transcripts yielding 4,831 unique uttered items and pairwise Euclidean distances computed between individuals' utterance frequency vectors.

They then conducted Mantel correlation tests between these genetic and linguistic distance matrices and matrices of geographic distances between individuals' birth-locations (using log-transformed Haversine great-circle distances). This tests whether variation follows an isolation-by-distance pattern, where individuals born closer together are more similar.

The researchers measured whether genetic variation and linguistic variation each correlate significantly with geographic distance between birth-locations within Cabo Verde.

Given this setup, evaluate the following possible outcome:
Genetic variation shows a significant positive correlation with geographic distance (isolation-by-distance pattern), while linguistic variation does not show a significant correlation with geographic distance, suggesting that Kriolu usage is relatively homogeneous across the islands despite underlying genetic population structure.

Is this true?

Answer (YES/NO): NO